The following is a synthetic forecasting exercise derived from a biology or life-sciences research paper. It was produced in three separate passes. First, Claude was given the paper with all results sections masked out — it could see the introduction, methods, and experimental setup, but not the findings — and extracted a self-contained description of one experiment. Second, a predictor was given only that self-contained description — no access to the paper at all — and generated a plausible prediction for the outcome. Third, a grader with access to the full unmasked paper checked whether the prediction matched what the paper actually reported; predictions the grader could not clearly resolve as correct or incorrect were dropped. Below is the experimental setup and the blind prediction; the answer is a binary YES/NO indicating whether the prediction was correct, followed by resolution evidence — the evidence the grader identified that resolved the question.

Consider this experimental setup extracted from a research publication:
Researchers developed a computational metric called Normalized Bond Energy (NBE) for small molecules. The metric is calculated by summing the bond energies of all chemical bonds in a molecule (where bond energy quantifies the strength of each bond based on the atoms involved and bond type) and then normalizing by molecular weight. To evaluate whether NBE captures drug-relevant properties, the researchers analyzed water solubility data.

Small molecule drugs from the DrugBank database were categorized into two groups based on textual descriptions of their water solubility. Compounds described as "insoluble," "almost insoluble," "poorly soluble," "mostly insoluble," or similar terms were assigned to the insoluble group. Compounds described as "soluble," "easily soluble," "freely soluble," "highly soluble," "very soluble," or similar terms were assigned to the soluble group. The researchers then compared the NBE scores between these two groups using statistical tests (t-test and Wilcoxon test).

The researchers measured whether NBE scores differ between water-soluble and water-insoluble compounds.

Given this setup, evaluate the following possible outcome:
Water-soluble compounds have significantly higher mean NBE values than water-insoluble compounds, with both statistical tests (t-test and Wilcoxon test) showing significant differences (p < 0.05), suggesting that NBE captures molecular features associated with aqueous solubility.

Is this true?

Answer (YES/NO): NO